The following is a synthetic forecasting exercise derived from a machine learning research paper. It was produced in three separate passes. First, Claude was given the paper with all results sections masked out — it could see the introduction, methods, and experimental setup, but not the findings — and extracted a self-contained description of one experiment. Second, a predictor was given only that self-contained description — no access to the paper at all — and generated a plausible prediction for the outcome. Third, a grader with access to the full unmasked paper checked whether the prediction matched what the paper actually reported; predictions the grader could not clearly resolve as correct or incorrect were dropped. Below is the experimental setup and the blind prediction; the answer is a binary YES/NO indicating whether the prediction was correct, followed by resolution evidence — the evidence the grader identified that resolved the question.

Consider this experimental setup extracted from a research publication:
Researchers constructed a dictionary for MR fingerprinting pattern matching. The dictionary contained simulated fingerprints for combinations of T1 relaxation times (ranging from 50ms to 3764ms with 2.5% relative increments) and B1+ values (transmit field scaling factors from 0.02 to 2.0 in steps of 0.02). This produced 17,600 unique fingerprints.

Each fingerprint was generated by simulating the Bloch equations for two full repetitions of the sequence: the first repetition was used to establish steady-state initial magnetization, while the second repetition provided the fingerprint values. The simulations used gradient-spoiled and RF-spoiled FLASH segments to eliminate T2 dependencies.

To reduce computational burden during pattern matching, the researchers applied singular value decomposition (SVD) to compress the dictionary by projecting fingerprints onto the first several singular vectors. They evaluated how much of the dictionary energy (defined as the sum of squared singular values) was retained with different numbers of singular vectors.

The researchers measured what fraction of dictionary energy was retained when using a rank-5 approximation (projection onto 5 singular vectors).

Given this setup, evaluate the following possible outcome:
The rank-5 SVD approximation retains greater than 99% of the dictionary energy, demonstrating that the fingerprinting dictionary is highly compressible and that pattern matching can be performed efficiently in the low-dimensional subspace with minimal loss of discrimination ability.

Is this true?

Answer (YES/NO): YES